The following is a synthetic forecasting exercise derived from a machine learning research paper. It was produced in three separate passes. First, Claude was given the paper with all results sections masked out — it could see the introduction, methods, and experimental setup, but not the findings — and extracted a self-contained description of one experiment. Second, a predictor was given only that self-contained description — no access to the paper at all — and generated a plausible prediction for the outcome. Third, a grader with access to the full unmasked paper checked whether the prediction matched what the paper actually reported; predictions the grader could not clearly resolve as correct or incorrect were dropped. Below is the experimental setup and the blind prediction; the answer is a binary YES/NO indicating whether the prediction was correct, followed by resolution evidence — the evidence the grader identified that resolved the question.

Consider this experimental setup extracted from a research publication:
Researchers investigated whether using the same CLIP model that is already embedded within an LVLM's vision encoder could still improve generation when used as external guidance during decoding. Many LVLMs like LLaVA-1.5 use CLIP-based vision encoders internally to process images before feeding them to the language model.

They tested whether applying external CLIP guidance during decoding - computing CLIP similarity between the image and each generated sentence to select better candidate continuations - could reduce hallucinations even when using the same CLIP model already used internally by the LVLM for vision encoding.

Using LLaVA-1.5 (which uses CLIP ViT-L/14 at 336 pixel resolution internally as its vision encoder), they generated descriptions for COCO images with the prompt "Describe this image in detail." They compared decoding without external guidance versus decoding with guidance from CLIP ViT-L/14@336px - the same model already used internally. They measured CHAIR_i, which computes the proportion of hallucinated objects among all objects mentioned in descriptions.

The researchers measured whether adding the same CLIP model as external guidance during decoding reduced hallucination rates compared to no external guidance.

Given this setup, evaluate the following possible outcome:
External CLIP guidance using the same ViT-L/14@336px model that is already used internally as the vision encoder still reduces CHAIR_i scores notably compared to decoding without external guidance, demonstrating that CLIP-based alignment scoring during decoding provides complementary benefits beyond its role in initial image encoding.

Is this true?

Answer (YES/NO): YES